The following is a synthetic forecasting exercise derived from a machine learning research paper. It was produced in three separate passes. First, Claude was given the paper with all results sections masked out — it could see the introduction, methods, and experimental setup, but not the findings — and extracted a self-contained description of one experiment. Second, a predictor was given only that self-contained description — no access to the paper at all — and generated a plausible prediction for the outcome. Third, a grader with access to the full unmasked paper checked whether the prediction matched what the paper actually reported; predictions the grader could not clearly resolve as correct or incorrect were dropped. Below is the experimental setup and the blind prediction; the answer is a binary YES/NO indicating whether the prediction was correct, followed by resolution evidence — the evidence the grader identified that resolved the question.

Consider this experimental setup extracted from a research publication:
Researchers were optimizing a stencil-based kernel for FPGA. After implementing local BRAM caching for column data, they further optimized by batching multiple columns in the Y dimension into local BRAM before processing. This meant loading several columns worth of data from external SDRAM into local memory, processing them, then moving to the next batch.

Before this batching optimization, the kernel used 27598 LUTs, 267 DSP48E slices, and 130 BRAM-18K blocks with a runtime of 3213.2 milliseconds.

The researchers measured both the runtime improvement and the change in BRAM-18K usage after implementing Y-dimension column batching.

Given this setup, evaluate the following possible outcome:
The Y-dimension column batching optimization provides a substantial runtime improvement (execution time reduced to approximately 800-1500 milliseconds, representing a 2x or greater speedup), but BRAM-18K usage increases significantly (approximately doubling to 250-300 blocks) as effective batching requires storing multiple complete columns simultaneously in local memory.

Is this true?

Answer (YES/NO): NO